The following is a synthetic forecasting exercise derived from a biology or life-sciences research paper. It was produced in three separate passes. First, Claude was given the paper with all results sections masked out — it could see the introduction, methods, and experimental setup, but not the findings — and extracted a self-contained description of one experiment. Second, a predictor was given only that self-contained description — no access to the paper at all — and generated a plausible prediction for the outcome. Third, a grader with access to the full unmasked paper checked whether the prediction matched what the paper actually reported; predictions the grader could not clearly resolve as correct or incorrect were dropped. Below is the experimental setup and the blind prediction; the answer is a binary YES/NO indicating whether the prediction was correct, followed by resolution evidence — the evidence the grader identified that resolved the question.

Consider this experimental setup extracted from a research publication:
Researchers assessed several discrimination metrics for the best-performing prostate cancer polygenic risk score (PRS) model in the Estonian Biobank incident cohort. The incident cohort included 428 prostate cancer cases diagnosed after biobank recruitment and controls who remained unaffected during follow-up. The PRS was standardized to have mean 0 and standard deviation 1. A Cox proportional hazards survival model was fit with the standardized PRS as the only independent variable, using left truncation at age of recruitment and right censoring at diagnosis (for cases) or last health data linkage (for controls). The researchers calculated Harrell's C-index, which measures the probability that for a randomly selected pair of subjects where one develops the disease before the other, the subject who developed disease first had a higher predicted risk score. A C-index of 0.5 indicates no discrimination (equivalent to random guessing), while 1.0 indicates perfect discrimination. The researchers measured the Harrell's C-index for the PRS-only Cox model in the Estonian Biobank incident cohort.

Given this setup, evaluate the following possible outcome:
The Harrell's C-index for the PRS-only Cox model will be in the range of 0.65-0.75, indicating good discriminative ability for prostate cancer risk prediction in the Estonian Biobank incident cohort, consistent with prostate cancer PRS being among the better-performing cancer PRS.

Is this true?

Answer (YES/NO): NO